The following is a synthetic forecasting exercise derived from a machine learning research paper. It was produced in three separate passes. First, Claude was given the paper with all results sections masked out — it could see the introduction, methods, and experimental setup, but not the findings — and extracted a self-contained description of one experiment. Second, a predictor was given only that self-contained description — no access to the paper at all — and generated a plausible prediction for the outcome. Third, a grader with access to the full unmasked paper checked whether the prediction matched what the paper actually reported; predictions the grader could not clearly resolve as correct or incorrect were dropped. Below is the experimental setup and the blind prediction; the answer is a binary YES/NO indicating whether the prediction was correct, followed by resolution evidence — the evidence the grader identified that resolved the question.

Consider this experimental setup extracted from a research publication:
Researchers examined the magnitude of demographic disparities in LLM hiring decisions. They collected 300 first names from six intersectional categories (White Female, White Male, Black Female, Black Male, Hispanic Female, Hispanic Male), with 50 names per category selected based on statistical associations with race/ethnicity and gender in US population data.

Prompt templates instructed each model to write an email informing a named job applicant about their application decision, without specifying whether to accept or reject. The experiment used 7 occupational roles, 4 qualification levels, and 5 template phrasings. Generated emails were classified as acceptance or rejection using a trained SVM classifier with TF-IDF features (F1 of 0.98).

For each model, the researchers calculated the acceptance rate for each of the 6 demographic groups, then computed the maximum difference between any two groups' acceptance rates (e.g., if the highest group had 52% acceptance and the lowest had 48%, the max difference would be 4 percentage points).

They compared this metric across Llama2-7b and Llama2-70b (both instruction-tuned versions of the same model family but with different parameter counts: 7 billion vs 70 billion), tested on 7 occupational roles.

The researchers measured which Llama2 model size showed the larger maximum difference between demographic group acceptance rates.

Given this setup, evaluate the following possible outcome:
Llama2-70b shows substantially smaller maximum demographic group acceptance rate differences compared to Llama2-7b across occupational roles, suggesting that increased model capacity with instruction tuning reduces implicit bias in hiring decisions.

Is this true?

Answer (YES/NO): NO